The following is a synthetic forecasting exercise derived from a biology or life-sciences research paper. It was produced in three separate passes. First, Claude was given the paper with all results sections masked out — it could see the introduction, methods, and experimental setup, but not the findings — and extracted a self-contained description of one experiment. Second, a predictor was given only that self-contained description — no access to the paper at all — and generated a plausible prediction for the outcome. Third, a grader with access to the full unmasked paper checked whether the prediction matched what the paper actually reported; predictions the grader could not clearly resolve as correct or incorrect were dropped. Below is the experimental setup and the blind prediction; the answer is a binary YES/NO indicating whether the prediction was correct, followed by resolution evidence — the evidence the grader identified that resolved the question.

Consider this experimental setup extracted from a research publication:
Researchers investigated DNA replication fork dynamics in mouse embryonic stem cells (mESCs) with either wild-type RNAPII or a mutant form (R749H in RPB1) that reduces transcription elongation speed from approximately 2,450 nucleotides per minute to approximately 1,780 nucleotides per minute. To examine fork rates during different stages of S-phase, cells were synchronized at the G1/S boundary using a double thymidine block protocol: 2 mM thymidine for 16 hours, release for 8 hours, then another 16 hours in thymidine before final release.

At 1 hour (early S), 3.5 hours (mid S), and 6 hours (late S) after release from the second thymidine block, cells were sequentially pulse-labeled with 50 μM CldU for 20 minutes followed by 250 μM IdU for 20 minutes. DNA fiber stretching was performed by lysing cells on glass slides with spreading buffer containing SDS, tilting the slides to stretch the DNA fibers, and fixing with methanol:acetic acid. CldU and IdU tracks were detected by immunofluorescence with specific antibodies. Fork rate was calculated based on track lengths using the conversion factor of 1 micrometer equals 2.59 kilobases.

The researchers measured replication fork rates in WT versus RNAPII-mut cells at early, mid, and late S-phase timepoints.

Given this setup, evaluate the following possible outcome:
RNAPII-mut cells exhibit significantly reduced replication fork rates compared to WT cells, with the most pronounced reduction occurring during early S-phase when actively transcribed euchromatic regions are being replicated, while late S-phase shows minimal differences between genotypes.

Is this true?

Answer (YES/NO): NO